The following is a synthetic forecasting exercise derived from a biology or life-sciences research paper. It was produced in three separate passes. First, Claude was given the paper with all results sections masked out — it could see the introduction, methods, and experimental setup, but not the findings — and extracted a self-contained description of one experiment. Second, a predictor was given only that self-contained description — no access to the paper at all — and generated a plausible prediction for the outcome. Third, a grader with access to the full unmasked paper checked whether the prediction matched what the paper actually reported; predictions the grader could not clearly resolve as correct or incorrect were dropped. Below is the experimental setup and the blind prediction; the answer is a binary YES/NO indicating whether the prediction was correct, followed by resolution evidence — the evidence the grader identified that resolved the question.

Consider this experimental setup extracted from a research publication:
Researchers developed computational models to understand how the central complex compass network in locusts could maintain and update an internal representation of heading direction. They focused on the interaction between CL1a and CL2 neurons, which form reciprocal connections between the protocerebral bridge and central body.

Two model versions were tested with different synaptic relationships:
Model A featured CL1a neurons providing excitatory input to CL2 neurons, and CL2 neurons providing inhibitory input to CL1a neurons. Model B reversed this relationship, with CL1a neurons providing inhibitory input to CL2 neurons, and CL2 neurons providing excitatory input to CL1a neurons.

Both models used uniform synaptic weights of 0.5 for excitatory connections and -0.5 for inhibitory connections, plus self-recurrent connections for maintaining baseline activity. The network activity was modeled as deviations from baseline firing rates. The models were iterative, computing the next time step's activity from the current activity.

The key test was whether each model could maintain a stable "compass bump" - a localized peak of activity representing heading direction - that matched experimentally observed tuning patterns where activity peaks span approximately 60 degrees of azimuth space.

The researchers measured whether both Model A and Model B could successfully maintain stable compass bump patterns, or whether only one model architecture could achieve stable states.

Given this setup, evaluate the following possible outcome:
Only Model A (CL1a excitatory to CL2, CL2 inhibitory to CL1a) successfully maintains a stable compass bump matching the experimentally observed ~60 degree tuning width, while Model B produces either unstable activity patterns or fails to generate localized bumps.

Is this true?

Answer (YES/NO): NO